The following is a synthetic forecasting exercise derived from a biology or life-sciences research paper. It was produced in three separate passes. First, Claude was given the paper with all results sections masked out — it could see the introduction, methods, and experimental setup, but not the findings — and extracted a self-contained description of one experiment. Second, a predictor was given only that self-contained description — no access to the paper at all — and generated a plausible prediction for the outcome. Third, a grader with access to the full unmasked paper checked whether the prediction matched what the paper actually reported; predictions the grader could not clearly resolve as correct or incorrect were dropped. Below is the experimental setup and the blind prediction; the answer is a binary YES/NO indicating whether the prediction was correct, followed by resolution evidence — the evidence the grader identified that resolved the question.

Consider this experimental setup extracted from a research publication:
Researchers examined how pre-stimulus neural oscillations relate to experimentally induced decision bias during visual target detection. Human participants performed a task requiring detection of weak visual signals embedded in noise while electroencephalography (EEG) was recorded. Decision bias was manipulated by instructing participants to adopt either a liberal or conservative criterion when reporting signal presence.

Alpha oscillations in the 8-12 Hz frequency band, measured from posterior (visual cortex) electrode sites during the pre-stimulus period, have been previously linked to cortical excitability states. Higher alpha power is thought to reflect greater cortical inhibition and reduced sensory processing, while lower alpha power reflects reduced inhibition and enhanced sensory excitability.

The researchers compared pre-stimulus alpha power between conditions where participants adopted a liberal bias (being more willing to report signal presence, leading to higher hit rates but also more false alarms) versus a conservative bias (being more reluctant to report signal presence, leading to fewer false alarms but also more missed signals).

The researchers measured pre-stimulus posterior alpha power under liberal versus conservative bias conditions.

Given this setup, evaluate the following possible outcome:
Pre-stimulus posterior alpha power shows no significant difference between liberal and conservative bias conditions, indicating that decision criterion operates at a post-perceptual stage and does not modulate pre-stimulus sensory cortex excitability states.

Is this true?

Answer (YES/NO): NO